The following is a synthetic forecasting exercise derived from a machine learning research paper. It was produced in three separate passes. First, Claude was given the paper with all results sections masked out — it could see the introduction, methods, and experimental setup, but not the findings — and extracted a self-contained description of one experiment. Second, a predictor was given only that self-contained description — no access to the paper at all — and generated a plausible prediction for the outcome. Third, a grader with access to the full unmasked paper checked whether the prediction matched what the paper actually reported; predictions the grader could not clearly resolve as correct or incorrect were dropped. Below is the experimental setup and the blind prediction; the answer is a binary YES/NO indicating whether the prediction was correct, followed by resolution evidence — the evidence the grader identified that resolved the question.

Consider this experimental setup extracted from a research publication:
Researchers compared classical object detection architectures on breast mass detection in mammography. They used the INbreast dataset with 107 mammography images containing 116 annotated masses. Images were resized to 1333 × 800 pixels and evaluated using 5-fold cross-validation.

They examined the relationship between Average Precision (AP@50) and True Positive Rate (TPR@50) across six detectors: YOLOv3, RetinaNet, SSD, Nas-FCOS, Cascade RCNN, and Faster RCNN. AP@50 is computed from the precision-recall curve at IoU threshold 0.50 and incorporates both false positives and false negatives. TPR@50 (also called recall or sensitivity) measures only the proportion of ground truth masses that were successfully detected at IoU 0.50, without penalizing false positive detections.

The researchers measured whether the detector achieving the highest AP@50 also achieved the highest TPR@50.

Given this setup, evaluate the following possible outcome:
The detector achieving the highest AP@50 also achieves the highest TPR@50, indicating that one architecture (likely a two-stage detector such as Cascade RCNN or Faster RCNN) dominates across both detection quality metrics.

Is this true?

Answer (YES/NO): NO